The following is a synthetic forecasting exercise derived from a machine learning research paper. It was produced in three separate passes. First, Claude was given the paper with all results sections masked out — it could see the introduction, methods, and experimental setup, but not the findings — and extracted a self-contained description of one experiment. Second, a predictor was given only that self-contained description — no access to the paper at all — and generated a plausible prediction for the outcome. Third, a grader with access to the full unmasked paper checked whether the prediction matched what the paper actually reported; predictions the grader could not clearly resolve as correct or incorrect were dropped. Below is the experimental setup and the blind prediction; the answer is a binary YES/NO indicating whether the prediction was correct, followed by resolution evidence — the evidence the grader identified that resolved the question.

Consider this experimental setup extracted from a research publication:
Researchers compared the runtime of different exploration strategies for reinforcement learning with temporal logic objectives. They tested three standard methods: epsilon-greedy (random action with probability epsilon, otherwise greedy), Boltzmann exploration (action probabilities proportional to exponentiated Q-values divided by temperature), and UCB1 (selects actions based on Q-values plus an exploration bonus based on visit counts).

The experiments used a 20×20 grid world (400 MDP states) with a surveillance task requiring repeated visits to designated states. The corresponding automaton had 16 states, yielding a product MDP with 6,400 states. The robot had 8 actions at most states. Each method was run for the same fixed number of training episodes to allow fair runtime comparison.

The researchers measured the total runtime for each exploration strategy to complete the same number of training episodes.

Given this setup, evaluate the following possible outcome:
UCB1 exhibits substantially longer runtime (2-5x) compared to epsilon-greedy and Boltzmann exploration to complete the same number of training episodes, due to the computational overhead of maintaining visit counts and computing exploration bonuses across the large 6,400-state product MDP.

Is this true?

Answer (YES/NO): NO